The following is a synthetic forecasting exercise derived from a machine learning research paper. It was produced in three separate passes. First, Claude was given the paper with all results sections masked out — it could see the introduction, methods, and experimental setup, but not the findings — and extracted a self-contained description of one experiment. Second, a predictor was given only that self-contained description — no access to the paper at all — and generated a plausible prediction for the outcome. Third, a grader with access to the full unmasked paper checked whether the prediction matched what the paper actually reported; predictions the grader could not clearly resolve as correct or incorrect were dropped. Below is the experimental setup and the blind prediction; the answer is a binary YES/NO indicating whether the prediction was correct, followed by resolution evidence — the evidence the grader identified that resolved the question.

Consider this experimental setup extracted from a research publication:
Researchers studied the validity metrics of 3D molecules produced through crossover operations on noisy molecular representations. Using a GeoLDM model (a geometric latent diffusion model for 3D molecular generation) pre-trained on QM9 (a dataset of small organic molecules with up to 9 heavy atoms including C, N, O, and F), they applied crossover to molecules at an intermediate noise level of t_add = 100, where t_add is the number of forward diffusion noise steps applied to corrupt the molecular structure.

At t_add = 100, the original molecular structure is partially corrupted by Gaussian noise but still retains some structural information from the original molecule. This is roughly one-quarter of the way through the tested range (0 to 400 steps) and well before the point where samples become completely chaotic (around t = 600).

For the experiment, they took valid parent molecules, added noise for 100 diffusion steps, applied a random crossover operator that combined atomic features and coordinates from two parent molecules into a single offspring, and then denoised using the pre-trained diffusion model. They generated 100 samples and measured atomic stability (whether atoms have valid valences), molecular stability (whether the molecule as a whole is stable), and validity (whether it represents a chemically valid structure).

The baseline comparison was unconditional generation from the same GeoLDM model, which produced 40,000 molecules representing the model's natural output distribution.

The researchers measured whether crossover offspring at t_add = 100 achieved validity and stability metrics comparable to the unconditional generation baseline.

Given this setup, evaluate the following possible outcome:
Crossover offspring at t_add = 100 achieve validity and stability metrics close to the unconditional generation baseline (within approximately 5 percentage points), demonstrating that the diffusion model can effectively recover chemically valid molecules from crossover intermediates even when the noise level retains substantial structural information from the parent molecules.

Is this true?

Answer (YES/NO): NO